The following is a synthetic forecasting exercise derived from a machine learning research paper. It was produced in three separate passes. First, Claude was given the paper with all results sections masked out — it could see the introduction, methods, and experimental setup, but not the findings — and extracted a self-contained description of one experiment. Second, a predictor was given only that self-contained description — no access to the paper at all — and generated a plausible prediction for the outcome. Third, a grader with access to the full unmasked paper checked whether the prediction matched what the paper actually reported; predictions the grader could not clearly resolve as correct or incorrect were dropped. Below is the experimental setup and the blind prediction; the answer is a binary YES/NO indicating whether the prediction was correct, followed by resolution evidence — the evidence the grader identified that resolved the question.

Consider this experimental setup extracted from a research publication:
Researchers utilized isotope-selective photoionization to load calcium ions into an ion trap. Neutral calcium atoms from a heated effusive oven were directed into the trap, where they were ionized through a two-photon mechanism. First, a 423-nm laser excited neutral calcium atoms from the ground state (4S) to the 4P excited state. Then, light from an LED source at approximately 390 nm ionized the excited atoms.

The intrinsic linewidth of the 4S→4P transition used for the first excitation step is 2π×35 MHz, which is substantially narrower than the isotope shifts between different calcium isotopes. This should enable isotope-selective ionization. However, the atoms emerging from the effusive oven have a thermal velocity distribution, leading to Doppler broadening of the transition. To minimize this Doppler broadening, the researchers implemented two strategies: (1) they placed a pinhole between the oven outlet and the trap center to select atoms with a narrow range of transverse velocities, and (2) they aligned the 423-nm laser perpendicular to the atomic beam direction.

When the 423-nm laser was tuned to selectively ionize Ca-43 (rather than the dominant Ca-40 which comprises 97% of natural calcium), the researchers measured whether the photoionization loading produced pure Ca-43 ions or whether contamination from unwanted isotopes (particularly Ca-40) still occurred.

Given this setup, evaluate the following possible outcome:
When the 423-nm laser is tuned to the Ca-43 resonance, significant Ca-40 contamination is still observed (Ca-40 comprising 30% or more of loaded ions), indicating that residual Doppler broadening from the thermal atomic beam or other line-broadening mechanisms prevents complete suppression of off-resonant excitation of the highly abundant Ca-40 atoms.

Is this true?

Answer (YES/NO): YES